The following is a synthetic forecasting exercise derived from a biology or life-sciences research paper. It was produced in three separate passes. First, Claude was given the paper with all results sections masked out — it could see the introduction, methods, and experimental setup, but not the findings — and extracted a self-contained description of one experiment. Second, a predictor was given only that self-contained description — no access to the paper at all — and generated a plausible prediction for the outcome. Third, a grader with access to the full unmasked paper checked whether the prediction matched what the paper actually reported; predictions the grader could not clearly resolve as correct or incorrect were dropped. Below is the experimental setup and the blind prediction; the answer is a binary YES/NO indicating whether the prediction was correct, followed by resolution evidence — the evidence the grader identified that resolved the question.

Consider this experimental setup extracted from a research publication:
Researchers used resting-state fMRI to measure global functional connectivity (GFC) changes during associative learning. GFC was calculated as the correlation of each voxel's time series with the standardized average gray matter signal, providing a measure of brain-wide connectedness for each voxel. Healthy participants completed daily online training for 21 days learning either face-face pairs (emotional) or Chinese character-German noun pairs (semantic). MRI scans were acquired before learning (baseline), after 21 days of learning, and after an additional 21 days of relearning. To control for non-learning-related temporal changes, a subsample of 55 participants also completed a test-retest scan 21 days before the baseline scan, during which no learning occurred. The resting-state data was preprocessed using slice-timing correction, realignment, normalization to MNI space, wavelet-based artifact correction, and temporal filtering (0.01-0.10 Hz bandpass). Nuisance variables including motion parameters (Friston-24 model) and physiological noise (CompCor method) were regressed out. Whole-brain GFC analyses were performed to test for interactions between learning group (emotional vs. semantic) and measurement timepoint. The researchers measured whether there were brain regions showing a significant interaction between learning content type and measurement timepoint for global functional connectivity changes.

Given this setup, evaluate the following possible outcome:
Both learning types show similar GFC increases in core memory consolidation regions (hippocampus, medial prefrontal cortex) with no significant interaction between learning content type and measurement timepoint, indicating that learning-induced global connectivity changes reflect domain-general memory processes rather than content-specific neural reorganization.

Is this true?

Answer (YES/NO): NO